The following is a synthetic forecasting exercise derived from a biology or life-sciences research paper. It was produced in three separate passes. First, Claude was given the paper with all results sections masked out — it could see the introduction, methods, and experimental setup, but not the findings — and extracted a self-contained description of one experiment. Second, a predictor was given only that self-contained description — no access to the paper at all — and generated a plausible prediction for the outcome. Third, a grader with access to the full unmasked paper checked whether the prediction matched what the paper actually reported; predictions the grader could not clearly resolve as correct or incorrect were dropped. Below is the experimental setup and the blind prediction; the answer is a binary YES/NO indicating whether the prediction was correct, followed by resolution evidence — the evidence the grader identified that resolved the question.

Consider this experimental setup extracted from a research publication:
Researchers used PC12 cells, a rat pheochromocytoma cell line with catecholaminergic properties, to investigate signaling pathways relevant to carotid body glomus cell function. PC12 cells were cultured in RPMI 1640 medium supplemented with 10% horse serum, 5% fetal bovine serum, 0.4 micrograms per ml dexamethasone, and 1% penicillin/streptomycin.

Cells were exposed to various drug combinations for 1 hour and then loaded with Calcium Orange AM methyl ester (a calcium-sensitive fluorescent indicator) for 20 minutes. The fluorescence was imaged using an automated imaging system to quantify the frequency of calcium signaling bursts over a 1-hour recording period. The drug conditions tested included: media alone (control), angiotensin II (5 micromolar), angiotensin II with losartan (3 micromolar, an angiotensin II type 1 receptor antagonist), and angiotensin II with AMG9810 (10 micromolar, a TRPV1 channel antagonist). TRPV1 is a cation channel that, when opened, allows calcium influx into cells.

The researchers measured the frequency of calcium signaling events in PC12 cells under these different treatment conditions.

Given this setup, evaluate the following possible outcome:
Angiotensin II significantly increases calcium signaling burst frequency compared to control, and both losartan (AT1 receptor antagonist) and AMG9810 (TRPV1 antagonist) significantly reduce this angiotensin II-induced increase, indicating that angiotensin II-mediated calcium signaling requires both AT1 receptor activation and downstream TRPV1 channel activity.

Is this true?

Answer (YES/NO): YES